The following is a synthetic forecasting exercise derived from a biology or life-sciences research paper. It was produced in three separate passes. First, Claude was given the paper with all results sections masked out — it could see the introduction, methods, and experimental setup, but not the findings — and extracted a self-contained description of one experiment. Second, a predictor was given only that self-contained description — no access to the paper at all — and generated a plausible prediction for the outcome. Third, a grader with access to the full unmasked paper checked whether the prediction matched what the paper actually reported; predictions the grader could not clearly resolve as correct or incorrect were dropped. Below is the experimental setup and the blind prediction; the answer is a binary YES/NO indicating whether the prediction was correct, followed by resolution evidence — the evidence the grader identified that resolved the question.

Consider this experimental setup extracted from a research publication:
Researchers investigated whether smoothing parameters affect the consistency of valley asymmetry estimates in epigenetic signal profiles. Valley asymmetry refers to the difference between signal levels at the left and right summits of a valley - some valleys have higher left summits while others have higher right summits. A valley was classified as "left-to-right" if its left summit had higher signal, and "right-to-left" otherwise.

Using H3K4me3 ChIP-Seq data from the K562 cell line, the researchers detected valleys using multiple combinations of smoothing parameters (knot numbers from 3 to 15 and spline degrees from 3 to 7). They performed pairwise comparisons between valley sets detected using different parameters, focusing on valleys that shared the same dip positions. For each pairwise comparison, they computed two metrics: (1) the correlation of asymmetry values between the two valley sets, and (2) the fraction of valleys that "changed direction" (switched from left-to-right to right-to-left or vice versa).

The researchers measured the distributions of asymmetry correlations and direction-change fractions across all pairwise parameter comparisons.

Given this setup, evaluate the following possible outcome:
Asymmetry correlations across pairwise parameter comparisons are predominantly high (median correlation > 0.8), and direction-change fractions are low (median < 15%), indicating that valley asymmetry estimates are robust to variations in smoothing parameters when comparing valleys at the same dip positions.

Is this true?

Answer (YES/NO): YES